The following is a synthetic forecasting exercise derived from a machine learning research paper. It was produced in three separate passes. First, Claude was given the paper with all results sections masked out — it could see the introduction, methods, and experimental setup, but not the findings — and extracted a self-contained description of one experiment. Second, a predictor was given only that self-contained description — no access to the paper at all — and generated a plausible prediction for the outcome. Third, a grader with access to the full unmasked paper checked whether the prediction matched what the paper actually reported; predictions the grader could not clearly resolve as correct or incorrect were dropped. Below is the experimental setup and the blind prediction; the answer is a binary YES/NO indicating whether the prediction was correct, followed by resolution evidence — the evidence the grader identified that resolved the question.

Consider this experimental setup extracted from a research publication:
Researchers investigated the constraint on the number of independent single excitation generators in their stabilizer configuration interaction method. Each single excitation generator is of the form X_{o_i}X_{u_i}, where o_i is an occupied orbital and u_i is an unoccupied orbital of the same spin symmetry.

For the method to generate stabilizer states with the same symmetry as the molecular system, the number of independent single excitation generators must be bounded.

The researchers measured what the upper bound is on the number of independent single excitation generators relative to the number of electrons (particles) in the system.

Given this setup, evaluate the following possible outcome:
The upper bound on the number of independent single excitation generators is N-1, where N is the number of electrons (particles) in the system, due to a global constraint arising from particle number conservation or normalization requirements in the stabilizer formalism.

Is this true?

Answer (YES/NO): NO